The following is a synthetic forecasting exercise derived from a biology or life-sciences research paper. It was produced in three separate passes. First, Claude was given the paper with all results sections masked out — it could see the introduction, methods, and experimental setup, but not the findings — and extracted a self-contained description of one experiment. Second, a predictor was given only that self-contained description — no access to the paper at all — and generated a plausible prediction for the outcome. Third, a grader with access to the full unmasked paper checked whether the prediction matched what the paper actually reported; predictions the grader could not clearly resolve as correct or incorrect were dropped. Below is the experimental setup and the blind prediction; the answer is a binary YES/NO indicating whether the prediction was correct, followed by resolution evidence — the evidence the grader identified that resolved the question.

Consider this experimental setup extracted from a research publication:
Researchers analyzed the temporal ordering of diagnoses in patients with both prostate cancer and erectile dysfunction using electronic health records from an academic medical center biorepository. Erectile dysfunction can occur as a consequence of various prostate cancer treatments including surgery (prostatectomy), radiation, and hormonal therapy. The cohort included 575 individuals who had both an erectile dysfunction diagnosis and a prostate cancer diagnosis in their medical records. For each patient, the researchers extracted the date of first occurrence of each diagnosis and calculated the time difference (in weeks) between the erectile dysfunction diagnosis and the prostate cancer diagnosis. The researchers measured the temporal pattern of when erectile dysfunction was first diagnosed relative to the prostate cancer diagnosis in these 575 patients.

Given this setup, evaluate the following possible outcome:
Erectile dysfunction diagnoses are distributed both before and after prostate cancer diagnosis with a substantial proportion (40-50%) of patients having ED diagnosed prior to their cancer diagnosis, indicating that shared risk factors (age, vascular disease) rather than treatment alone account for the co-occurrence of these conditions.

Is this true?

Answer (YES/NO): NO